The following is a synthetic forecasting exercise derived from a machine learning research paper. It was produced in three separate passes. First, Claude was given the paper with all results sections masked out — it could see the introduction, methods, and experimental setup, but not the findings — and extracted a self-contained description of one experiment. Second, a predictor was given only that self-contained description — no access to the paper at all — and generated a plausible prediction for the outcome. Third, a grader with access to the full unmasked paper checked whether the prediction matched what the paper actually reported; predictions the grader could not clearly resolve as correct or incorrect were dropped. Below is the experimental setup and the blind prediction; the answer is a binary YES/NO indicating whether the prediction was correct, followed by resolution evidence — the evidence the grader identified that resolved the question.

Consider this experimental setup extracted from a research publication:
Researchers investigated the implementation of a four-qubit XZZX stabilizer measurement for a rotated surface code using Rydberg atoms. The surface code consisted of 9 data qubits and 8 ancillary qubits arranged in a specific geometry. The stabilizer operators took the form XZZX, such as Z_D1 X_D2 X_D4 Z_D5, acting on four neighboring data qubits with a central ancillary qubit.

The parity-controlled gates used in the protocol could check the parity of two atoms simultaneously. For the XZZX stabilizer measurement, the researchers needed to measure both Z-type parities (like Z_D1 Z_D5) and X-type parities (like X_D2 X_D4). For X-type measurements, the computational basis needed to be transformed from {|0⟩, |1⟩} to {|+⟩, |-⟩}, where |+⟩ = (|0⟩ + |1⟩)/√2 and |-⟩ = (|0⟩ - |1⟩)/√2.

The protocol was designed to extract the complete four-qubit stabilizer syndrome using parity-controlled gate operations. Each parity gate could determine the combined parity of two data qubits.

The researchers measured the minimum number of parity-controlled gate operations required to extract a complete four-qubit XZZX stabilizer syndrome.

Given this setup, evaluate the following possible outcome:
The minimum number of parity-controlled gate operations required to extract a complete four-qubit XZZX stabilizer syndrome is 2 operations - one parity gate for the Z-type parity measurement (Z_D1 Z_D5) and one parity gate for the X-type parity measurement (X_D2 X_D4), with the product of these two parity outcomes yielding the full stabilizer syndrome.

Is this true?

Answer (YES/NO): YES